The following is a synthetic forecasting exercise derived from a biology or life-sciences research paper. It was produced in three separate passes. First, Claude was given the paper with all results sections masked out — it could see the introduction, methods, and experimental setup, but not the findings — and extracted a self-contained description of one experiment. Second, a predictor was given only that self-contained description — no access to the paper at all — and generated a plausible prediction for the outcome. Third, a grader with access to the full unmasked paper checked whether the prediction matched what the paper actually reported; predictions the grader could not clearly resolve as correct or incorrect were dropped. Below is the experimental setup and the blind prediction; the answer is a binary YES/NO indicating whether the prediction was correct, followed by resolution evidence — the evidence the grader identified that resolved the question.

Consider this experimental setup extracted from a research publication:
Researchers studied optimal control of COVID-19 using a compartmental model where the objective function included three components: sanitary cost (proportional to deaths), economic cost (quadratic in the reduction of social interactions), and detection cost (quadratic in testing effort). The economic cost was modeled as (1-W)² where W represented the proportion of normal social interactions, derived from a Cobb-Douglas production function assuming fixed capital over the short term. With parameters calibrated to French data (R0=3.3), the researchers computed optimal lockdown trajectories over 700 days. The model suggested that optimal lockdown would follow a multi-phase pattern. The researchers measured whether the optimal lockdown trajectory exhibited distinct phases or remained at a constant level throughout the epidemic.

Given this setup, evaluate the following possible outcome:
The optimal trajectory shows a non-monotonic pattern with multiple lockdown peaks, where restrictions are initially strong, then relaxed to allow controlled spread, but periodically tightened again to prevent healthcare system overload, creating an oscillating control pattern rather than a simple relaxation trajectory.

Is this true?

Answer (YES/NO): NO